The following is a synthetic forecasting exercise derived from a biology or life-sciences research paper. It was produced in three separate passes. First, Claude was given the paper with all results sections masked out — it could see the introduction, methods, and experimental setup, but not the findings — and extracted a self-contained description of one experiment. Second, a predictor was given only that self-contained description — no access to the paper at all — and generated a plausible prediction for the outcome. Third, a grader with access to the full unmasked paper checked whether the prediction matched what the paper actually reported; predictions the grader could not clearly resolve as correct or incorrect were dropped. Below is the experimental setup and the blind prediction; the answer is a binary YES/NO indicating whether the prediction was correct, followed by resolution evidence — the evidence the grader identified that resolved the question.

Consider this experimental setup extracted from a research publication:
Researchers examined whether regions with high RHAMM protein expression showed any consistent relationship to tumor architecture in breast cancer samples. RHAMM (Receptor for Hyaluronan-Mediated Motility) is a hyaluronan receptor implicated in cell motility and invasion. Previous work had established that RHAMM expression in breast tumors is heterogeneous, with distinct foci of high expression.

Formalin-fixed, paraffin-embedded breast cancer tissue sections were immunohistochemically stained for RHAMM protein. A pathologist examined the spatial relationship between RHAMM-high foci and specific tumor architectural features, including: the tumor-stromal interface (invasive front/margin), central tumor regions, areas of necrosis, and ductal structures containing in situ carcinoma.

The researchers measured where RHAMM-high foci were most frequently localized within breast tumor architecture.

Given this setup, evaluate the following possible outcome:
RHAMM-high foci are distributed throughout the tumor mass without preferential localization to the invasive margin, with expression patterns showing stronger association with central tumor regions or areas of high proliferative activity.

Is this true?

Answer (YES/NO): NO